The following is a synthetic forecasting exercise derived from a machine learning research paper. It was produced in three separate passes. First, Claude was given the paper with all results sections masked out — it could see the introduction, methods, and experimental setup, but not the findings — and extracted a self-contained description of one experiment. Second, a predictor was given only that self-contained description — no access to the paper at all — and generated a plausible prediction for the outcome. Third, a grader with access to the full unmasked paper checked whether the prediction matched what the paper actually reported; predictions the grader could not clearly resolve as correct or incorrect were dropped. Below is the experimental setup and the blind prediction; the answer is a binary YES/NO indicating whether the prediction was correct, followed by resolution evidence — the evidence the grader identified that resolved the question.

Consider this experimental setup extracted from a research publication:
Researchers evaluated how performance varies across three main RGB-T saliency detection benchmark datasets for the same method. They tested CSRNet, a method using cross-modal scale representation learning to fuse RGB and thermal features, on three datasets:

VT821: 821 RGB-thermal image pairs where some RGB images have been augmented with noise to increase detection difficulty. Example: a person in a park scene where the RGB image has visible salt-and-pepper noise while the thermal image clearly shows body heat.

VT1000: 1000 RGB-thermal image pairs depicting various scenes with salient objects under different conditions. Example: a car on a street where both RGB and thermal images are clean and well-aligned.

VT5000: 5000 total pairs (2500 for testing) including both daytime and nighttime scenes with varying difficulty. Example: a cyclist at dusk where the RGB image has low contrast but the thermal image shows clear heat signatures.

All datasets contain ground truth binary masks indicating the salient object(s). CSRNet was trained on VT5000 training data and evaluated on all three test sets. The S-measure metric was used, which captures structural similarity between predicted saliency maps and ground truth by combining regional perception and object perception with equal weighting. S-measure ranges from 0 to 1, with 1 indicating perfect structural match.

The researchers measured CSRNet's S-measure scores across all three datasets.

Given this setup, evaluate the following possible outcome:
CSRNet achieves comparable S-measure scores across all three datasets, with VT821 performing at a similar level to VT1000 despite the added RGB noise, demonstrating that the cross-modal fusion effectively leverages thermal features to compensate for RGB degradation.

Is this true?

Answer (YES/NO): NO